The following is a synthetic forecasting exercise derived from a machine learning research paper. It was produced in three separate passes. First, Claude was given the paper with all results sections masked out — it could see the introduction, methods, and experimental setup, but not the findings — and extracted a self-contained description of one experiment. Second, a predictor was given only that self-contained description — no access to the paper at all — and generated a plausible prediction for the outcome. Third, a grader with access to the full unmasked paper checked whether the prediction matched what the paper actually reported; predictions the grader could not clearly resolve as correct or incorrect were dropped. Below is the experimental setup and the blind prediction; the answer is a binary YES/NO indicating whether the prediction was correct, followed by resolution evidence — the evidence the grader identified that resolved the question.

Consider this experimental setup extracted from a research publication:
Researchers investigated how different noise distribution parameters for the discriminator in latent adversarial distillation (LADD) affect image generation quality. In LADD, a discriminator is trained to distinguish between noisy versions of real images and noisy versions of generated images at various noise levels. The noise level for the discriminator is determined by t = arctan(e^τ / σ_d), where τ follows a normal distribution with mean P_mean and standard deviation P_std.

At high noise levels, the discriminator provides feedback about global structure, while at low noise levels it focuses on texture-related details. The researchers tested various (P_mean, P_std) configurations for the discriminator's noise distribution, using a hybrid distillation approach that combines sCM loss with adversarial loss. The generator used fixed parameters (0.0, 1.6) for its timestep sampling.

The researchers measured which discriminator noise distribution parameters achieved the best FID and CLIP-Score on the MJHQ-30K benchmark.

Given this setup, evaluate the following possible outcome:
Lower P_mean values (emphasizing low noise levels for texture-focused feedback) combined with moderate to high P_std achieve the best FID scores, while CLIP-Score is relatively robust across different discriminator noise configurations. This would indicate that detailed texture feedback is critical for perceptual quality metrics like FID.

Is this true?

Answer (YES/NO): NO